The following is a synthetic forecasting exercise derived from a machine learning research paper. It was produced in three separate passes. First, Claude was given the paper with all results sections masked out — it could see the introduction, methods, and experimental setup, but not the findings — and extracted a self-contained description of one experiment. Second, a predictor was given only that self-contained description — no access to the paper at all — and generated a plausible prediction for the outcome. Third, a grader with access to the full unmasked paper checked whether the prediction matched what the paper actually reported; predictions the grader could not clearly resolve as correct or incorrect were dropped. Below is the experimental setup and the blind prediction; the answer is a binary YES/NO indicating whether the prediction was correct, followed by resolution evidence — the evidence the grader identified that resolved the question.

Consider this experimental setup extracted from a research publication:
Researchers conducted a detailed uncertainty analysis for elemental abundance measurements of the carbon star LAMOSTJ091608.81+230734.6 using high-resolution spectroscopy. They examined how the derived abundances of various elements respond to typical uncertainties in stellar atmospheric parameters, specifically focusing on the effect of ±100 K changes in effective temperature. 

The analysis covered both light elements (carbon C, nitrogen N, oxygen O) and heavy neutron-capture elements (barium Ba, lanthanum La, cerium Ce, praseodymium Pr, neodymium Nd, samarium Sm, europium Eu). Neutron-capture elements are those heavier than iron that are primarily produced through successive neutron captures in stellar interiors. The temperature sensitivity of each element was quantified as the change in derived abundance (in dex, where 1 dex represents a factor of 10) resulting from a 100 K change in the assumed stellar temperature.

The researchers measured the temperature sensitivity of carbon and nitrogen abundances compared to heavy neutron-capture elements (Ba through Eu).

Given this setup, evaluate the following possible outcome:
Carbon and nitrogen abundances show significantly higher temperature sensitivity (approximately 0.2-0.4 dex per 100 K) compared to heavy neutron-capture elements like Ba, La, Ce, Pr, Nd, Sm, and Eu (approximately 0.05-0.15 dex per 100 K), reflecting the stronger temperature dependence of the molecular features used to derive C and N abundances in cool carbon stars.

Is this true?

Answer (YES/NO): NO